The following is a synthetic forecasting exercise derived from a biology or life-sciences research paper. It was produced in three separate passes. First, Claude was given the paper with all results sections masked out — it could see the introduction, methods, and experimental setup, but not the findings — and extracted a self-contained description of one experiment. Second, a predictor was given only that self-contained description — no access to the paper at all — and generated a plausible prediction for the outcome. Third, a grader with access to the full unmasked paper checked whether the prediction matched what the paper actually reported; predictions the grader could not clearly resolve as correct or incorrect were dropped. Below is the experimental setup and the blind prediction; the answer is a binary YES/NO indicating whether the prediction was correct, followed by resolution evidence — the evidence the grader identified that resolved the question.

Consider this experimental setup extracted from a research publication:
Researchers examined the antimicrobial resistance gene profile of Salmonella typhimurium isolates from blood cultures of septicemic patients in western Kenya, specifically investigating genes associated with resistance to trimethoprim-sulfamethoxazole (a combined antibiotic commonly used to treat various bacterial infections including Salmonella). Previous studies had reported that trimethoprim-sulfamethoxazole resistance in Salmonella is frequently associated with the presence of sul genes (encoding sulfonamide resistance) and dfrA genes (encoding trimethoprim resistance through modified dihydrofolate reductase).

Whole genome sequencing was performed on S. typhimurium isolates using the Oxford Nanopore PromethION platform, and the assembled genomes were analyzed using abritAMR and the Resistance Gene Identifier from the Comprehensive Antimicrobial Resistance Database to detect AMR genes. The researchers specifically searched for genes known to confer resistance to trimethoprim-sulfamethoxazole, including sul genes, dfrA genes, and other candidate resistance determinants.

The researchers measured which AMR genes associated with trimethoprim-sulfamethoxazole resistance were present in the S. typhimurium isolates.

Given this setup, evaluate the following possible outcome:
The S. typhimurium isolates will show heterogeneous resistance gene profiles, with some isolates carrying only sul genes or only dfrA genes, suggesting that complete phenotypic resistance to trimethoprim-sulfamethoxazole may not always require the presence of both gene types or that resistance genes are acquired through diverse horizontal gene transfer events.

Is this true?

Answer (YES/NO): NO